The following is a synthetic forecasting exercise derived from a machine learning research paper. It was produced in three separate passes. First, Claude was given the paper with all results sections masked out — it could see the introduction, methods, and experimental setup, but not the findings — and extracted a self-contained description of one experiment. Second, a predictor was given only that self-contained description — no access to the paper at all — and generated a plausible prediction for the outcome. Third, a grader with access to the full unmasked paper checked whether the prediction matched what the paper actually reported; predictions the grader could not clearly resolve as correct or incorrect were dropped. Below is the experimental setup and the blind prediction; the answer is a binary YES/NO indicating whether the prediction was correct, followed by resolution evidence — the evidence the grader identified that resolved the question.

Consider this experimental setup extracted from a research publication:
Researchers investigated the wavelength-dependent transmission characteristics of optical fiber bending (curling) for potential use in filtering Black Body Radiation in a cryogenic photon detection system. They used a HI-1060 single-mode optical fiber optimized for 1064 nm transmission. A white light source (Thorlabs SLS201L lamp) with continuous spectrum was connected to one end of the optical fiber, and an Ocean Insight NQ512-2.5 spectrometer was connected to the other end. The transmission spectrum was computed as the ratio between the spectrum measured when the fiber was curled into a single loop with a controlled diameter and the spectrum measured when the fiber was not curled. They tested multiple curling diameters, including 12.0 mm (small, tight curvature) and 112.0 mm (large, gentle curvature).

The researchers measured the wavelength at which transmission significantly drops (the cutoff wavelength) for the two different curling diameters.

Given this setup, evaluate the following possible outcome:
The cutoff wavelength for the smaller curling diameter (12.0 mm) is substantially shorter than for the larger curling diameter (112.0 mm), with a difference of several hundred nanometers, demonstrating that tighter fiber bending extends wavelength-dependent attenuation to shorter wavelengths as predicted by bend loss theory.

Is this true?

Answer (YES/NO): YES